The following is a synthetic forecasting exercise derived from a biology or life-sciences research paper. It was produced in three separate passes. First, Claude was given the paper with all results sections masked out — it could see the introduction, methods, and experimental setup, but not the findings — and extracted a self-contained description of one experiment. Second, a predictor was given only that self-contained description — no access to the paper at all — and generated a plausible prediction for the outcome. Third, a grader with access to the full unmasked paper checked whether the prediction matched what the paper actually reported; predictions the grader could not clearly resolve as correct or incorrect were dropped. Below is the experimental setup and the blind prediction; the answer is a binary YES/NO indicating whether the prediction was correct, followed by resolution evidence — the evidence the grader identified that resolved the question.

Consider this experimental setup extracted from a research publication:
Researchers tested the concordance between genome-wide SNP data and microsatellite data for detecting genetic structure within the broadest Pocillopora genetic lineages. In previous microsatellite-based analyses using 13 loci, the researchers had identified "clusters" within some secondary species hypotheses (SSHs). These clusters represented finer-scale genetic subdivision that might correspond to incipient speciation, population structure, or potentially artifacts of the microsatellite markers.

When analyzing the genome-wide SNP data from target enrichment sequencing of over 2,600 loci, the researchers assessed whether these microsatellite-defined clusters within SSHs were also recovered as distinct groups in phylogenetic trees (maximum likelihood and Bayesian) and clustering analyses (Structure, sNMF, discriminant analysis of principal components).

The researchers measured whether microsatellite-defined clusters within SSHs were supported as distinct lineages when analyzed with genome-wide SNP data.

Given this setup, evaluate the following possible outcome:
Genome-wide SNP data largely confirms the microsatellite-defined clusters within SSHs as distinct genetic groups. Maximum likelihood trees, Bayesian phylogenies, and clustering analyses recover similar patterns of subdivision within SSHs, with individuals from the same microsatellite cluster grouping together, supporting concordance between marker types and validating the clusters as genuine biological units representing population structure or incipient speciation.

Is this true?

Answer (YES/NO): NO